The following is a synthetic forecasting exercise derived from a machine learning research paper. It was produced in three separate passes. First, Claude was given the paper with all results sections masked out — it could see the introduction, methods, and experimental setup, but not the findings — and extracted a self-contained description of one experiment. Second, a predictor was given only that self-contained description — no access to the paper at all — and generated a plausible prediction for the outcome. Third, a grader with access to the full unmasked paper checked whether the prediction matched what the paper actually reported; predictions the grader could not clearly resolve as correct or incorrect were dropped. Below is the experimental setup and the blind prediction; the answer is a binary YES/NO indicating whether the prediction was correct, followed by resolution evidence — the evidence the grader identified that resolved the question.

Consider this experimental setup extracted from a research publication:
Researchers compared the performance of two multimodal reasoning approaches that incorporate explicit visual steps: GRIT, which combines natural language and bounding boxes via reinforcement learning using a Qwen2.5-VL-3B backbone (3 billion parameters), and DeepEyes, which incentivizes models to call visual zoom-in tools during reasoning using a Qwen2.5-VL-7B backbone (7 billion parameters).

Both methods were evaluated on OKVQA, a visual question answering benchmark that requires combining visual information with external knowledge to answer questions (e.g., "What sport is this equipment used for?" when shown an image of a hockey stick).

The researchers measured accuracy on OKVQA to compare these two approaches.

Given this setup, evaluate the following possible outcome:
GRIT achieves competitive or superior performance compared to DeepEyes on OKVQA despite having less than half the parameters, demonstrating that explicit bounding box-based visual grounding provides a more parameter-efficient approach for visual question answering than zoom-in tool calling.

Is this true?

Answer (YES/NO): YES